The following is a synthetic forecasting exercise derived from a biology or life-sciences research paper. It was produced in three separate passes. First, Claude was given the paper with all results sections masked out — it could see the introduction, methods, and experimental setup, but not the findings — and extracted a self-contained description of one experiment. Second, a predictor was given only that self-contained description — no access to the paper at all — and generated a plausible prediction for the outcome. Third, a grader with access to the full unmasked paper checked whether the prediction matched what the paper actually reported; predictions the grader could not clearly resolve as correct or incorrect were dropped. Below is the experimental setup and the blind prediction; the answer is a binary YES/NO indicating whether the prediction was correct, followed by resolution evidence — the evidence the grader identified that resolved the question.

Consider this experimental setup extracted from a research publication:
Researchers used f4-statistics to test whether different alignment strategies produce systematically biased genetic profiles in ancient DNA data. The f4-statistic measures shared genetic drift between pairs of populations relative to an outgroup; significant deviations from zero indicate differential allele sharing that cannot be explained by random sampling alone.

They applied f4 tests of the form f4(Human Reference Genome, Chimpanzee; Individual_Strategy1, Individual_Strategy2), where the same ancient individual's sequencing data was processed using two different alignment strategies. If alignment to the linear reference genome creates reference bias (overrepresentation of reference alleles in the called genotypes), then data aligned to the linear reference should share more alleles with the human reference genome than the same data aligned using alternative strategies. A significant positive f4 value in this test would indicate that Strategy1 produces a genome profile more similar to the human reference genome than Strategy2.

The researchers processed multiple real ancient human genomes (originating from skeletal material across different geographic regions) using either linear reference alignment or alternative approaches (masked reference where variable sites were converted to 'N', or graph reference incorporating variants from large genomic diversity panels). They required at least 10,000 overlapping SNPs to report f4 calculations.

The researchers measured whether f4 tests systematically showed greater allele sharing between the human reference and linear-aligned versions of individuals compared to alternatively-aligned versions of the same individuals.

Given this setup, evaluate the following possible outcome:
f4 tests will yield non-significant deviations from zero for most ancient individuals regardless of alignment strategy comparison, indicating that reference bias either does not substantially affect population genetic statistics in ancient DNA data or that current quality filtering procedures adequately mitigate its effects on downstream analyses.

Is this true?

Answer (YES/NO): NO